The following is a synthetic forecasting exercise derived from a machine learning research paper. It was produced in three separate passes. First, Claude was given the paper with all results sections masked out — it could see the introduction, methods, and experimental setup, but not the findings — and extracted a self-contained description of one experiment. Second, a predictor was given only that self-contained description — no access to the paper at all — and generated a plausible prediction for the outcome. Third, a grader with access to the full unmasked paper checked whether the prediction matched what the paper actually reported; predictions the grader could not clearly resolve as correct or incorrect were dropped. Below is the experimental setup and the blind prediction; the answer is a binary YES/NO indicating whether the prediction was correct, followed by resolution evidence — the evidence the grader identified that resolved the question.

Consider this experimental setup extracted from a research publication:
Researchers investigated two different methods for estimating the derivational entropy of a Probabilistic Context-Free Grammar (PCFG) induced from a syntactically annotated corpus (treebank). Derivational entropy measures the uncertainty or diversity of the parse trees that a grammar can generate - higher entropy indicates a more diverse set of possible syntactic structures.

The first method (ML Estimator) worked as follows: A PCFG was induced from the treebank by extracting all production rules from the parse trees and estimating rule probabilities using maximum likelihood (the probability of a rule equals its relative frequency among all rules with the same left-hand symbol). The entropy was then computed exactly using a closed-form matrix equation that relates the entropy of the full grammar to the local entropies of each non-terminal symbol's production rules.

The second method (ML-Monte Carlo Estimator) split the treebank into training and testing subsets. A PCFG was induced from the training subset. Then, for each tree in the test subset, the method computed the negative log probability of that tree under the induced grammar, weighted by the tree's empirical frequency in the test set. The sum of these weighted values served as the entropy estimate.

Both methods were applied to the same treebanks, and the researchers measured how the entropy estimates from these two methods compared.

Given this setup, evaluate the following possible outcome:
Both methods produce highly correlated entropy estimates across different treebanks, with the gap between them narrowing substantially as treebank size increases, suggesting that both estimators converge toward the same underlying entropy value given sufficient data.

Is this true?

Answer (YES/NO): NO